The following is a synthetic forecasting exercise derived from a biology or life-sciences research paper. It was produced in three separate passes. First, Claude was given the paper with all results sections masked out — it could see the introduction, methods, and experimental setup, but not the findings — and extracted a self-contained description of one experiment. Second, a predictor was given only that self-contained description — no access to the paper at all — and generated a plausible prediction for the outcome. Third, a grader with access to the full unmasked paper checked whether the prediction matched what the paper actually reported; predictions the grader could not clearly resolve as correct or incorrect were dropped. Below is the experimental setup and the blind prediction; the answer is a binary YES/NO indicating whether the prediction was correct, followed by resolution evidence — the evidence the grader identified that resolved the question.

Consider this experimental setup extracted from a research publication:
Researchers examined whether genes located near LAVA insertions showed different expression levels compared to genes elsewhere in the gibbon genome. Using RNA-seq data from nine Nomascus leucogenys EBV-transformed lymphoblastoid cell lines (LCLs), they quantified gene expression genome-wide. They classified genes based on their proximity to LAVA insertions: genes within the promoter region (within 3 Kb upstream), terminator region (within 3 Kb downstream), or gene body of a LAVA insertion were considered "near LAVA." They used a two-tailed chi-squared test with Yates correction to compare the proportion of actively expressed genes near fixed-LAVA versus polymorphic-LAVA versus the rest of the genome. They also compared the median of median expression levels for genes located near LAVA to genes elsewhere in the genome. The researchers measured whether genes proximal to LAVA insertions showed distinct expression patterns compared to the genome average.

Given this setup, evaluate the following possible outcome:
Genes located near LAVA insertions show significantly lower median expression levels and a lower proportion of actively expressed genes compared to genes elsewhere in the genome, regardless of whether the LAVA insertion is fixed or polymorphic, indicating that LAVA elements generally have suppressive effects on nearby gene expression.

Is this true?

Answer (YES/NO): NO